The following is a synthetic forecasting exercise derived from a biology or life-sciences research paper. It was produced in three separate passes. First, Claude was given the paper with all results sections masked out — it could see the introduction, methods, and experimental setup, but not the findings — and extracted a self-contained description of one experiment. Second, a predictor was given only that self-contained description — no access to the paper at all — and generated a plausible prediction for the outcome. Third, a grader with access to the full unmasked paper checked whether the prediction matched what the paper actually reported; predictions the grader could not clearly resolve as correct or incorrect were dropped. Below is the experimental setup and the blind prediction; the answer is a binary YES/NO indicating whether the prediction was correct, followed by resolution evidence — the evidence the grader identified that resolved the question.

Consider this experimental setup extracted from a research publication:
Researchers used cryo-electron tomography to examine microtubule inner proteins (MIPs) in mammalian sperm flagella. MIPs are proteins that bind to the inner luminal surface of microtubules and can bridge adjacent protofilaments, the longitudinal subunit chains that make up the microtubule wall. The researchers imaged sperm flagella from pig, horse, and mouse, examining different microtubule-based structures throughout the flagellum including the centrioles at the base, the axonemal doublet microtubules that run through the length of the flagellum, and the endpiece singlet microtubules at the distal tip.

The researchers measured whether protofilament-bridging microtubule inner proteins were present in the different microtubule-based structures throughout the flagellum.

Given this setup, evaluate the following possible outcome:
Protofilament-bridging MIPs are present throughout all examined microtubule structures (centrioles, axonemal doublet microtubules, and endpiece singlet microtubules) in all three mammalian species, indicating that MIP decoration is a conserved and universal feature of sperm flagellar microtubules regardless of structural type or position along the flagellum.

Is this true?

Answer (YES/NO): NO